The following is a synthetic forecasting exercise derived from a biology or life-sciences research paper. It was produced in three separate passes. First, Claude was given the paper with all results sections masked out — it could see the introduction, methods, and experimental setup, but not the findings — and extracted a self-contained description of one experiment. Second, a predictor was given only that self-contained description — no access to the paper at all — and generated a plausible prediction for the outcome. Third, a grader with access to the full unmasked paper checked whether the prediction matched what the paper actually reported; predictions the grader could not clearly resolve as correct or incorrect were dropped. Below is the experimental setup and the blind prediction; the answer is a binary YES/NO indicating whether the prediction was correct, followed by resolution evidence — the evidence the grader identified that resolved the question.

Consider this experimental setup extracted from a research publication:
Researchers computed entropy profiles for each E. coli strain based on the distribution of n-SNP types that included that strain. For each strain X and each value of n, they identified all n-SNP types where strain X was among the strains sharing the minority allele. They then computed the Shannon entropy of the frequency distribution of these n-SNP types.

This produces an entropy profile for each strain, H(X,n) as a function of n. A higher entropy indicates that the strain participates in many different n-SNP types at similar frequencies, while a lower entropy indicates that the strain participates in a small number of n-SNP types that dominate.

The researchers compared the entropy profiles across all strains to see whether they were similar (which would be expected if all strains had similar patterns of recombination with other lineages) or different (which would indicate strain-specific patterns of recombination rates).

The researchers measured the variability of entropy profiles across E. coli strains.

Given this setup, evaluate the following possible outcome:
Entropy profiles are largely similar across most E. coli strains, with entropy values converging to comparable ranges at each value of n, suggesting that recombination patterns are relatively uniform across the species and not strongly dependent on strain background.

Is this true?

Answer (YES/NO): NO